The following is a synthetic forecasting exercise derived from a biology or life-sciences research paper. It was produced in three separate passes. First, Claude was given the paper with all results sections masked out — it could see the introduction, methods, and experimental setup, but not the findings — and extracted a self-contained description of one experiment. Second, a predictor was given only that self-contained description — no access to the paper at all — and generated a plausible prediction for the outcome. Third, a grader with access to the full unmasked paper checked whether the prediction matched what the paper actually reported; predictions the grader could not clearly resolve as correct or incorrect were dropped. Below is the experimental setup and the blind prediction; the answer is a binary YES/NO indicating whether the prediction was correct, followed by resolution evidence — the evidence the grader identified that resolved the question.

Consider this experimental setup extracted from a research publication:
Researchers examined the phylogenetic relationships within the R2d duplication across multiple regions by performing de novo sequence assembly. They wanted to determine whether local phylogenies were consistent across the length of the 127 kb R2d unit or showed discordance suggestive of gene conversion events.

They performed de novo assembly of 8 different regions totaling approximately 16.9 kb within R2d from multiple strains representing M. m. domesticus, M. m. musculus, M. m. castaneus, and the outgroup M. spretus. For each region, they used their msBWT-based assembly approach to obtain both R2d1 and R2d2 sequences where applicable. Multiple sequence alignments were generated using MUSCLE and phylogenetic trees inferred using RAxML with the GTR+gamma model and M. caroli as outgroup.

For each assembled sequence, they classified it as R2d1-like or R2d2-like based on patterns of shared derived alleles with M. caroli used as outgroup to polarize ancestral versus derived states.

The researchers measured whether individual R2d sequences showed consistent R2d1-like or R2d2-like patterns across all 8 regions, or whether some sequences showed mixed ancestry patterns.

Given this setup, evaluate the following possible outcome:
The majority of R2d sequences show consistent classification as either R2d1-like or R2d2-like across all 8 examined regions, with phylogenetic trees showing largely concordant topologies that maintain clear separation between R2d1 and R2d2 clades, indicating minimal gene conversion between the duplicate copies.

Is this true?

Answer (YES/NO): NO